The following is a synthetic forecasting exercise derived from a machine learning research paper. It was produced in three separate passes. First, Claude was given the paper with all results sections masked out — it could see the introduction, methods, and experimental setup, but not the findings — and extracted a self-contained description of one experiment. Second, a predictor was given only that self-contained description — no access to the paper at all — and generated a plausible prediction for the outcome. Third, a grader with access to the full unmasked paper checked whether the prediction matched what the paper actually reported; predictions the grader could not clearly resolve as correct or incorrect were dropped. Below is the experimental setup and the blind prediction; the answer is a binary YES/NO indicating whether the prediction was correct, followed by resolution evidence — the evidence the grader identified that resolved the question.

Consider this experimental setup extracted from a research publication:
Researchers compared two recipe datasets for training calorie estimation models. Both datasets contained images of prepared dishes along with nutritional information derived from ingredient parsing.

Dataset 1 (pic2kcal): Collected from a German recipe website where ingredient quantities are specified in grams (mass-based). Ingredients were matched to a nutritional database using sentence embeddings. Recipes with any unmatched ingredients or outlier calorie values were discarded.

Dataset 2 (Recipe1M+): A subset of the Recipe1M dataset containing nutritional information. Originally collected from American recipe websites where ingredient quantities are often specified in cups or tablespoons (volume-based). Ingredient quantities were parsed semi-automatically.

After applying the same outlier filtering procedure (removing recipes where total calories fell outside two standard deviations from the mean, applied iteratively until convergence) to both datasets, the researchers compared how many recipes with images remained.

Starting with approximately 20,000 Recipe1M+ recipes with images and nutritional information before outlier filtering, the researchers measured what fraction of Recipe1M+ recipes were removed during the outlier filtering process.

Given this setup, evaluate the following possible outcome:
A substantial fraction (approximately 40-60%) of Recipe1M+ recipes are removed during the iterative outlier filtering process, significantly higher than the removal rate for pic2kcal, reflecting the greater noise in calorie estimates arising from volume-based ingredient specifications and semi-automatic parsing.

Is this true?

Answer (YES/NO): YES